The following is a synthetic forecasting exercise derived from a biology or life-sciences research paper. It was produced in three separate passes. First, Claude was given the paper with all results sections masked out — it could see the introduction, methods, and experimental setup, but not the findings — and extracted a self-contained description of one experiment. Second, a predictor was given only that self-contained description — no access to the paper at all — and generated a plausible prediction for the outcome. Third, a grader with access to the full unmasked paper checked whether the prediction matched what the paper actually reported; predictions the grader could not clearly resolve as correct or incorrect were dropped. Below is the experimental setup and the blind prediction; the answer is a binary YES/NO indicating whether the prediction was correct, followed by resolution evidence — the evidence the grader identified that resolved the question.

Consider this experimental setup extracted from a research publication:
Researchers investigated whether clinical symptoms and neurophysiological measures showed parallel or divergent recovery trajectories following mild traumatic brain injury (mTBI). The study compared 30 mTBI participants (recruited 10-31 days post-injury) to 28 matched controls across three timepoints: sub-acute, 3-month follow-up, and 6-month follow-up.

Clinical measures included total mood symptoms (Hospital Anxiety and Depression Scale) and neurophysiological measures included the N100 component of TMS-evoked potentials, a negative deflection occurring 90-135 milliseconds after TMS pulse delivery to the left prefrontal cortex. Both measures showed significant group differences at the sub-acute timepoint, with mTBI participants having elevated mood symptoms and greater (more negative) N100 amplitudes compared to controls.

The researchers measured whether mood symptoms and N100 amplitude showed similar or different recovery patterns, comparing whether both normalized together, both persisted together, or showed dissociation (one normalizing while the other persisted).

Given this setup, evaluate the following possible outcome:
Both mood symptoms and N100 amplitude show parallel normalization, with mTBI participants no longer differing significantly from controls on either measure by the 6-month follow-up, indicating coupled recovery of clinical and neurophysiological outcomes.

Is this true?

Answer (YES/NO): NO